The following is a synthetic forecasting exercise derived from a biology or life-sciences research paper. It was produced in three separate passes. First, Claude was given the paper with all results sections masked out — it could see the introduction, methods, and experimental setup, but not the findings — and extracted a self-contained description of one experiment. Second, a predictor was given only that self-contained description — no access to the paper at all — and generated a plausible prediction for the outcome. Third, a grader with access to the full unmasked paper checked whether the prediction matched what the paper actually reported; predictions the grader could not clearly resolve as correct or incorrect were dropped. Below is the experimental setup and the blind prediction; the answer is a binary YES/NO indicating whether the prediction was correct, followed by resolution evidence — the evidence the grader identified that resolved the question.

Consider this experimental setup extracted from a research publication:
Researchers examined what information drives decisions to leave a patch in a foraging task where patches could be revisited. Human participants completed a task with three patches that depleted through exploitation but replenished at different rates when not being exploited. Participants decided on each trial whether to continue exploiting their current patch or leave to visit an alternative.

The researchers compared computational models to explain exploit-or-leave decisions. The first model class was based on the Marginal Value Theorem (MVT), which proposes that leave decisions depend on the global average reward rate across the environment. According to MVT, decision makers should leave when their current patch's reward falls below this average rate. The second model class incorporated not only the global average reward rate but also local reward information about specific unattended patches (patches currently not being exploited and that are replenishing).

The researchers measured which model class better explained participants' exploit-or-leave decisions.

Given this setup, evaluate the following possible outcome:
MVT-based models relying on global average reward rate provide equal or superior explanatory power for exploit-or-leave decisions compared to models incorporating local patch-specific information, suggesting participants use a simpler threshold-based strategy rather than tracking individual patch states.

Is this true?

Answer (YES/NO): NO